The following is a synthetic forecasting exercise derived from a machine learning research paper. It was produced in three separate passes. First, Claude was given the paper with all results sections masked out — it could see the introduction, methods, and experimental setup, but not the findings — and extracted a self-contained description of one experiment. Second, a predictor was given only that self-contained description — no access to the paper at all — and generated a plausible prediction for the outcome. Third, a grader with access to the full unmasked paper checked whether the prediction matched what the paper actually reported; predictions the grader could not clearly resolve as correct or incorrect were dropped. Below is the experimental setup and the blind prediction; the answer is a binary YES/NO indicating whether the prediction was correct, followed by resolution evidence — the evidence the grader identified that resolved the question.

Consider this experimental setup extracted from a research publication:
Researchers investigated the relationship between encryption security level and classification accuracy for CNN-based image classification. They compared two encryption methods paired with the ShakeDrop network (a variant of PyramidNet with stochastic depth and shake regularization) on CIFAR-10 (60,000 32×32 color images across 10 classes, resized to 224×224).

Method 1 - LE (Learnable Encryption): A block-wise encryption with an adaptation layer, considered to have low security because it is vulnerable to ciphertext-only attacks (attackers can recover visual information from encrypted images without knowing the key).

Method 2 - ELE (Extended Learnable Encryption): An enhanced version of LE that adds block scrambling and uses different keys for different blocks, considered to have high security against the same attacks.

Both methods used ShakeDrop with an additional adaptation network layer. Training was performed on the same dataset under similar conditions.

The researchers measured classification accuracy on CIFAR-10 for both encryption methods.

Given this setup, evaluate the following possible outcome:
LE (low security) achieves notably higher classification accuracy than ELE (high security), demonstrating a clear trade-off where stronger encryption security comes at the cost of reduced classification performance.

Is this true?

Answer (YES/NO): YES